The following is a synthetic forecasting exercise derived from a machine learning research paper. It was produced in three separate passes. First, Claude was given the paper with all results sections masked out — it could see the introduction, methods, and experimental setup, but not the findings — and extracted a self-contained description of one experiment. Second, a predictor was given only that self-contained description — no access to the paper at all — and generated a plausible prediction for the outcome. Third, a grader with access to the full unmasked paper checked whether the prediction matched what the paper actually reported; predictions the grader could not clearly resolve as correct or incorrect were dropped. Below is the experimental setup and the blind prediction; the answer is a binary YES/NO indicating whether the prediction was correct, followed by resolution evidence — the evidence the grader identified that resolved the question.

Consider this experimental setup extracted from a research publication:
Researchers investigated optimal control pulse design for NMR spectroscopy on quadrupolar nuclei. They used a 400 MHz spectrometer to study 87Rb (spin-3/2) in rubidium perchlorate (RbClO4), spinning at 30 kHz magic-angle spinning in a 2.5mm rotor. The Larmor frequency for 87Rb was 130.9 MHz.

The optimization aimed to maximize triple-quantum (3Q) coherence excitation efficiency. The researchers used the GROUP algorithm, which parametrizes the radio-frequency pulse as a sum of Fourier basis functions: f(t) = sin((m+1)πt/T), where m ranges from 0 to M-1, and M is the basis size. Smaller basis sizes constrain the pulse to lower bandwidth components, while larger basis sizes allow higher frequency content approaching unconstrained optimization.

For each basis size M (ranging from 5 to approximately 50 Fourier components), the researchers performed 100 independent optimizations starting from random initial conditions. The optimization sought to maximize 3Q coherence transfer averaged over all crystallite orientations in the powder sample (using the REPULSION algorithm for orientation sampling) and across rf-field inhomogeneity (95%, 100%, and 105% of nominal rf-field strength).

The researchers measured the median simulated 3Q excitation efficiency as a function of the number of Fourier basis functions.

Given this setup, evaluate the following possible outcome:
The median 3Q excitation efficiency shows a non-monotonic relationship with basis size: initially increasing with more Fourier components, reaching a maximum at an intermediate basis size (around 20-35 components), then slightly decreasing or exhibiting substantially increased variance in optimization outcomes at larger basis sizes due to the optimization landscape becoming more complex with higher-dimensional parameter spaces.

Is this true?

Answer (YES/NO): NO